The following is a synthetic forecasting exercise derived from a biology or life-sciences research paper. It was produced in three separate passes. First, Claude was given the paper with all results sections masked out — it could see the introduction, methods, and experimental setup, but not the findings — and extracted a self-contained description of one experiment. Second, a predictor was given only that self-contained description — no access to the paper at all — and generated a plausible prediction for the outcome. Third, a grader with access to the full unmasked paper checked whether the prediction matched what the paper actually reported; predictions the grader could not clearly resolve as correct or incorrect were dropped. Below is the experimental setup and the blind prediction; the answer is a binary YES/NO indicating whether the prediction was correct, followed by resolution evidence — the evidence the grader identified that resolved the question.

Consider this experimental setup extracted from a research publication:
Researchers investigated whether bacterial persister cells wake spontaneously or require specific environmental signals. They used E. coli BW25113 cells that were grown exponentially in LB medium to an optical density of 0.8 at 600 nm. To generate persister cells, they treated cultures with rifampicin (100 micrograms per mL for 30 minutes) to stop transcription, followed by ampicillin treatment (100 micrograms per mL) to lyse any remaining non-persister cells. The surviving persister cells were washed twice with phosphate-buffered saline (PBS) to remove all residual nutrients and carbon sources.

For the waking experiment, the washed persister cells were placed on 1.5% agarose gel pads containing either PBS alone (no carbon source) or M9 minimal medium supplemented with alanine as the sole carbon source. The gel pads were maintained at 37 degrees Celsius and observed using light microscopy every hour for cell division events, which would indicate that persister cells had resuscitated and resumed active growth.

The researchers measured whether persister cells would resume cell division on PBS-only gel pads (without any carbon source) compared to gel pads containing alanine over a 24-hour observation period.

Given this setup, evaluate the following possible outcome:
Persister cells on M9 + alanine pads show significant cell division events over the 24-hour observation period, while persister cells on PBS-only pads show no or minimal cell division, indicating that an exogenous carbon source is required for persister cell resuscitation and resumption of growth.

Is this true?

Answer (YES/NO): YES